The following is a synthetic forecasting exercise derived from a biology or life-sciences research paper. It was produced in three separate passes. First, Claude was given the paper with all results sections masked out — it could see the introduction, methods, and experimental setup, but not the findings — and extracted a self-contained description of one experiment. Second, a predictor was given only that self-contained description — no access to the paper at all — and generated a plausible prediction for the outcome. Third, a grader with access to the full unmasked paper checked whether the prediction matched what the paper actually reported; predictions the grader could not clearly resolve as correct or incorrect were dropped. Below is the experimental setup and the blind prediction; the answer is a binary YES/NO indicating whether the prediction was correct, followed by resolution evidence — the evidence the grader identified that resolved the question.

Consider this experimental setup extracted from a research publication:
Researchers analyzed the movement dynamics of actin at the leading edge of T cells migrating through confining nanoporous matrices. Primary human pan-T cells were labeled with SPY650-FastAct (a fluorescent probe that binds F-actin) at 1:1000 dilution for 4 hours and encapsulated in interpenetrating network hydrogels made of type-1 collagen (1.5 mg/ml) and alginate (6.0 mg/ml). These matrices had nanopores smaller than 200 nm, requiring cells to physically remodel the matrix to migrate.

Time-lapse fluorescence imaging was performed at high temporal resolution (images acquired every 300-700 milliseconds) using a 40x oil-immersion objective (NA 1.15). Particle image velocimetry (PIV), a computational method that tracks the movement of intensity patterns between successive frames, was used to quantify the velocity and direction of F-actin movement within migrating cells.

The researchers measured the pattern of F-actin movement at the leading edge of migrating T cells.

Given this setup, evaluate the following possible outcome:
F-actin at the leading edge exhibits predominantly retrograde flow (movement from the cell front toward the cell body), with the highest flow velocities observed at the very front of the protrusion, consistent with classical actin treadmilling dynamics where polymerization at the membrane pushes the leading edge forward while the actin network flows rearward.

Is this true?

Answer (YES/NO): NO